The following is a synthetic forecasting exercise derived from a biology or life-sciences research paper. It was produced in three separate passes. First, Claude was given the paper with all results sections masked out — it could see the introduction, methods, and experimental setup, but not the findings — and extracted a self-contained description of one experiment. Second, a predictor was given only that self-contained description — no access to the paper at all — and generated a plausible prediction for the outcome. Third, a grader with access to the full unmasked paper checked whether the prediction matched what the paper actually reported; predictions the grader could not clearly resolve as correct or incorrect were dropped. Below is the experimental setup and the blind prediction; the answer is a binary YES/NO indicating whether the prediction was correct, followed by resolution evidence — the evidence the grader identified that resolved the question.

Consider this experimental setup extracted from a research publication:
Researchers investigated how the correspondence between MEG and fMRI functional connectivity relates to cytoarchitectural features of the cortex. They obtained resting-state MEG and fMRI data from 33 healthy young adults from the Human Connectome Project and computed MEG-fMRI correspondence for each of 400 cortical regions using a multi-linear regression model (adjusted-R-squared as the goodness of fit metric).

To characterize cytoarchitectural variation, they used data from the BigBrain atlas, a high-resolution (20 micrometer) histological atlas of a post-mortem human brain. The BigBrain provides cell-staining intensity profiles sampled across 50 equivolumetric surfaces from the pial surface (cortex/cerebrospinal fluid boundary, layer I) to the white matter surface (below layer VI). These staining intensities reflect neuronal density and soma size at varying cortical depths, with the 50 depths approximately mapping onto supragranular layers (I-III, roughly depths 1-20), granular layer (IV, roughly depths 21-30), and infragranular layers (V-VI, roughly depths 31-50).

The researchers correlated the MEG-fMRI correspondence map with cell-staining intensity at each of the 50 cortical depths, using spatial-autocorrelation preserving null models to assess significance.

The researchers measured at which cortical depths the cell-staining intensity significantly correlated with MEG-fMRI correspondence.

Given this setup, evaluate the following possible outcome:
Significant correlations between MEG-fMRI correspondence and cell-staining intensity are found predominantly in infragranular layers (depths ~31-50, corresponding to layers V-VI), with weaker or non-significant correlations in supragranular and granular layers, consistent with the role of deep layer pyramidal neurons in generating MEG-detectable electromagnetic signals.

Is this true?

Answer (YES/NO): NO